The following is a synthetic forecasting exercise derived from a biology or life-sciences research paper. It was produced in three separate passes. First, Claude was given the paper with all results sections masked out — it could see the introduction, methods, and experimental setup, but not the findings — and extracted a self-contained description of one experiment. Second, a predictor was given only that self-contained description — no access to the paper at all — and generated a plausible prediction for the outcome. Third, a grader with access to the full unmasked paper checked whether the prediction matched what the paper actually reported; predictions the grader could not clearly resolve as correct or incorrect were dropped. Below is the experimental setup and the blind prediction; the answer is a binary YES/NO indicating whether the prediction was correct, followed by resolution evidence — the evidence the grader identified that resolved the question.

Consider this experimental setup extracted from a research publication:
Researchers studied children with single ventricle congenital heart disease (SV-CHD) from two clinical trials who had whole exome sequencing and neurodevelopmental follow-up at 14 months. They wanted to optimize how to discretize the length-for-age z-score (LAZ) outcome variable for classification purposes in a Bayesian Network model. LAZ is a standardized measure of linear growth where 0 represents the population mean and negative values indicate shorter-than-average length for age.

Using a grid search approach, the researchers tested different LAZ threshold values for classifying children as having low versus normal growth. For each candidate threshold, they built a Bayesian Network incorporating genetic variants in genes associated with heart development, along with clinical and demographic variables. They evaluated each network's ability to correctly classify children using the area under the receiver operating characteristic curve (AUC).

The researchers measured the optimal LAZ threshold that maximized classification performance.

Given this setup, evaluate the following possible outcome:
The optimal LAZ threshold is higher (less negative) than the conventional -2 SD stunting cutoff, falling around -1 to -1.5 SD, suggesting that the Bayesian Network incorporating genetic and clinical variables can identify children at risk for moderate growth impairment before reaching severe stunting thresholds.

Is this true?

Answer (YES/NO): NO